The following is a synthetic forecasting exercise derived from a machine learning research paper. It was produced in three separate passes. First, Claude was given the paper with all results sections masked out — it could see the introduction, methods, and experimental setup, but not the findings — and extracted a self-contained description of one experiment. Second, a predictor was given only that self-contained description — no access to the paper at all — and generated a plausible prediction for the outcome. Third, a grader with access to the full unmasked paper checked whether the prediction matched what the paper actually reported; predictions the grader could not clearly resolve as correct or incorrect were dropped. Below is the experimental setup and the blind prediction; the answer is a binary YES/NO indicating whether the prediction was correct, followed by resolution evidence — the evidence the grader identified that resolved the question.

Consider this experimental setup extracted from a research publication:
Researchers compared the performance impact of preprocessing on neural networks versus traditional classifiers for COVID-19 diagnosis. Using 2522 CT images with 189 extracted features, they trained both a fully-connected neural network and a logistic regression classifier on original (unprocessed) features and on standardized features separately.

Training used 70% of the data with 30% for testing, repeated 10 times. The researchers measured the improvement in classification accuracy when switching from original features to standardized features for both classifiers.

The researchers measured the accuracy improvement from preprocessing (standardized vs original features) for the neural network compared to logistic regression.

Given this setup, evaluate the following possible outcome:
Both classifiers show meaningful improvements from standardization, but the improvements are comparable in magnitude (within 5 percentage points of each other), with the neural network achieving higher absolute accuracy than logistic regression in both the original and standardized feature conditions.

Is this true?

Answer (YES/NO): YES